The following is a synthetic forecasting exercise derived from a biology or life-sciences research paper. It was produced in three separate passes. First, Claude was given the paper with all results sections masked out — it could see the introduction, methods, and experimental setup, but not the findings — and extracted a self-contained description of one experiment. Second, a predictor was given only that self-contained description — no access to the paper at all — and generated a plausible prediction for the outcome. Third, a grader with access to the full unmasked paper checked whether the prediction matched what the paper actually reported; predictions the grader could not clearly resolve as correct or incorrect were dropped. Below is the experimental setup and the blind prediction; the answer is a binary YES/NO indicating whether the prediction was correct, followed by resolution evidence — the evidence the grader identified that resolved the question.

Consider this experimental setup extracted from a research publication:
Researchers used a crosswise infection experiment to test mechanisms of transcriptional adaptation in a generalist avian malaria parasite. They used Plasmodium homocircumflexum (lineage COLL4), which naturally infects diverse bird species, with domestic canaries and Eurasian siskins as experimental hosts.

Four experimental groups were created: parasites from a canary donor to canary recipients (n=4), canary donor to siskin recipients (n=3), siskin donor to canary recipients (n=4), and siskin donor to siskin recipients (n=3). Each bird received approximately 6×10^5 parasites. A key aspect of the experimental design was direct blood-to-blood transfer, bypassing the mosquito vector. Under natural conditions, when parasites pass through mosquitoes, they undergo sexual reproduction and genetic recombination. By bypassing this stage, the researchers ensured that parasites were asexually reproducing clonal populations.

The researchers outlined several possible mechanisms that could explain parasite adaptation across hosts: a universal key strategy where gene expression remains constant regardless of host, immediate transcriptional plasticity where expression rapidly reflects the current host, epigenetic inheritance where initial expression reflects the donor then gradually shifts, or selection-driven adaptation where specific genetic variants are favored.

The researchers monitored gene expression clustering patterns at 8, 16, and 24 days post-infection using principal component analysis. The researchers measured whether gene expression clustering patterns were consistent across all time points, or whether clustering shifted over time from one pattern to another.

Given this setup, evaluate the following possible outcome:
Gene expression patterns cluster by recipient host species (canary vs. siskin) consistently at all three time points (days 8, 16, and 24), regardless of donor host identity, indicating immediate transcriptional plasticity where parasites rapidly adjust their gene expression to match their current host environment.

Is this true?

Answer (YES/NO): NO